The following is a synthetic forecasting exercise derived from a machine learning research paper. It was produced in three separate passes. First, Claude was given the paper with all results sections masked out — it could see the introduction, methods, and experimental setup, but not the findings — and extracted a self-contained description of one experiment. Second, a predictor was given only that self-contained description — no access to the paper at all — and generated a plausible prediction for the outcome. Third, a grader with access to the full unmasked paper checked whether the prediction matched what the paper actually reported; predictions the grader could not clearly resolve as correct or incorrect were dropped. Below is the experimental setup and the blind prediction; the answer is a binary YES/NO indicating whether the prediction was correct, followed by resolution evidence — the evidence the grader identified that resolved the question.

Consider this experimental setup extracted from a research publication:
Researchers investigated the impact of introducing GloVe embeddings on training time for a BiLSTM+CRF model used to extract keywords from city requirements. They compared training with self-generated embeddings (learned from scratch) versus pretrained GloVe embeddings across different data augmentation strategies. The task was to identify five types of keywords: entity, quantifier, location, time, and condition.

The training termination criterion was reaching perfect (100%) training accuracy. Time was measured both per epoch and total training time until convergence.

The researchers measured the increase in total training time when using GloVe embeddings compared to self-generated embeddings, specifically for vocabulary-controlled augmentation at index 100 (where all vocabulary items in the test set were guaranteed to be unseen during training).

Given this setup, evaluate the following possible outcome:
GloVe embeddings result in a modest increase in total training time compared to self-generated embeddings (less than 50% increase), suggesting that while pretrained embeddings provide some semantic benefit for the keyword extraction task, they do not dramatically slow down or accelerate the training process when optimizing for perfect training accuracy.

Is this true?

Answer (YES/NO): NO